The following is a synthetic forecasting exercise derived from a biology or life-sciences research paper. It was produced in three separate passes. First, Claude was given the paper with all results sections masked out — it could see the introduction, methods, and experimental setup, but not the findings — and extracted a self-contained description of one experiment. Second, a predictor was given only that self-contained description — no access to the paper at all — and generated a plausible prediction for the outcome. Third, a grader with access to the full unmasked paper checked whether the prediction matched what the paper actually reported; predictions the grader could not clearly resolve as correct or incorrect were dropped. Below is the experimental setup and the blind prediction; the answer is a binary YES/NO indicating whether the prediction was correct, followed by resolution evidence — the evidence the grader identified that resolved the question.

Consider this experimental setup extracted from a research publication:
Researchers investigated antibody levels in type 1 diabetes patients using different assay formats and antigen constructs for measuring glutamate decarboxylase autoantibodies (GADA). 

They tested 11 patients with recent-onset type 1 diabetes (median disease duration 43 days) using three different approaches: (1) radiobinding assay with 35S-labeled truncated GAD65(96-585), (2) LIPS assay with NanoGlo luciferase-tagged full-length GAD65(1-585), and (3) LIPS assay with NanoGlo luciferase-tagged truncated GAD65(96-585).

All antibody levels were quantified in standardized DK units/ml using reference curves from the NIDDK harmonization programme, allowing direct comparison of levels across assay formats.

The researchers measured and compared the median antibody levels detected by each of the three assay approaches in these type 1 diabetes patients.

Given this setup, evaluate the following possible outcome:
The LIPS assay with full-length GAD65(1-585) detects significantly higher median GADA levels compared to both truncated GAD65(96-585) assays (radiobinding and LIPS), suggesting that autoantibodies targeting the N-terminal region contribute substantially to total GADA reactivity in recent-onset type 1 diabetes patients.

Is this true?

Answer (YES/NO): NO